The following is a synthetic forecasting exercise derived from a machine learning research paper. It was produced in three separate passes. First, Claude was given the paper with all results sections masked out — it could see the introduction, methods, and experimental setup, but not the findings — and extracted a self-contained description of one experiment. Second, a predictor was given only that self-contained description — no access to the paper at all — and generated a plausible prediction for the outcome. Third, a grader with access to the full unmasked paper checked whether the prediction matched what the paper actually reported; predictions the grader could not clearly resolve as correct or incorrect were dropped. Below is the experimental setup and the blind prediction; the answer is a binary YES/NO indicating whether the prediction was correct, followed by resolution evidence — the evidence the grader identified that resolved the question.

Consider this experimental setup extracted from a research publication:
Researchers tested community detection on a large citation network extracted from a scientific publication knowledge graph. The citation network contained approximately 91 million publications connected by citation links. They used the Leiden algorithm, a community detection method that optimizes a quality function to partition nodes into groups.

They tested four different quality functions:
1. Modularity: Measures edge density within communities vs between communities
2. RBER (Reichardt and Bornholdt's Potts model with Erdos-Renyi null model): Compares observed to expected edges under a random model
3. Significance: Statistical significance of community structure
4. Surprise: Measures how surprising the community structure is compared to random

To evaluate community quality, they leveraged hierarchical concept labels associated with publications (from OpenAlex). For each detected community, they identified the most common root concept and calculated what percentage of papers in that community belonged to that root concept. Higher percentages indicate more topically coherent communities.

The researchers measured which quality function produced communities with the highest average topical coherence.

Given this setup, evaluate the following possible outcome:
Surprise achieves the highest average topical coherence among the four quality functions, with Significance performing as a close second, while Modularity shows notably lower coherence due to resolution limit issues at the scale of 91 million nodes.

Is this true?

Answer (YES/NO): NO